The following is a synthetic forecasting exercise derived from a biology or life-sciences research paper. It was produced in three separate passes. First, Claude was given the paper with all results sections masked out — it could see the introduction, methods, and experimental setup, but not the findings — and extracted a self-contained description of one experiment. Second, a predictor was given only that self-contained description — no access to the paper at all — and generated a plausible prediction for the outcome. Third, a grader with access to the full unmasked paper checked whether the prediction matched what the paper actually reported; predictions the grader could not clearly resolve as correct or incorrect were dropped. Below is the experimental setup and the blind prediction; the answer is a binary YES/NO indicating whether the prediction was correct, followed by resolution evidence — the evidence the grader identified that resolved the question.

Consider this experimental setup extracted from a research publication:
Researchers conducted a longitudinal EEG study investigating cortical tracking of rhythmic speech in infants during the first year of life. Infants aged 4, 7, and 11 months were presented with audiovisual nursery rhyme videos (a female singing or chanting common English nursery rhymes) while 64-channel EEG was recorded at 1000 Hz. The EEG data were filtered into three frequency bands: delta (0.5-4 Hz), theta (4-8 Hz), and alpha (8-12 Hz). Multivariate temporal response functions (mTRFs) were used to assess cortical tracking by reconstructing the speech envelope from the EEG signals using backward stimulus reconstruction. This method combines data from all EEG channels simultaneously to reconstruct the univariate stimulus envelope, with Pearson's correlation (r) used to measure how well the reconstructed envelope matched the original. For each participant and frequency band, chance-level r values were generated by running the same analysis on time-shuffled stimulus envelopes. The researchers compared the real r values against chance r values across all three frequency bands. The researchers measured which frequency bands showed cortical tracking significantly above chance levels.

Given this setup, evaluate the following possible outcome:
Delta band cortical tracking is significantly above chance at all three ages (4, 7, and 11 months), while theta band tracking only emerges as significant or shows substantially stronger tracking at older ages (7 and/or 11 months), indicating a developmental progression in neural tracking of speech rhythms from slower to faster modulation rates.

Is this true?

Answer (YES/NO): NO